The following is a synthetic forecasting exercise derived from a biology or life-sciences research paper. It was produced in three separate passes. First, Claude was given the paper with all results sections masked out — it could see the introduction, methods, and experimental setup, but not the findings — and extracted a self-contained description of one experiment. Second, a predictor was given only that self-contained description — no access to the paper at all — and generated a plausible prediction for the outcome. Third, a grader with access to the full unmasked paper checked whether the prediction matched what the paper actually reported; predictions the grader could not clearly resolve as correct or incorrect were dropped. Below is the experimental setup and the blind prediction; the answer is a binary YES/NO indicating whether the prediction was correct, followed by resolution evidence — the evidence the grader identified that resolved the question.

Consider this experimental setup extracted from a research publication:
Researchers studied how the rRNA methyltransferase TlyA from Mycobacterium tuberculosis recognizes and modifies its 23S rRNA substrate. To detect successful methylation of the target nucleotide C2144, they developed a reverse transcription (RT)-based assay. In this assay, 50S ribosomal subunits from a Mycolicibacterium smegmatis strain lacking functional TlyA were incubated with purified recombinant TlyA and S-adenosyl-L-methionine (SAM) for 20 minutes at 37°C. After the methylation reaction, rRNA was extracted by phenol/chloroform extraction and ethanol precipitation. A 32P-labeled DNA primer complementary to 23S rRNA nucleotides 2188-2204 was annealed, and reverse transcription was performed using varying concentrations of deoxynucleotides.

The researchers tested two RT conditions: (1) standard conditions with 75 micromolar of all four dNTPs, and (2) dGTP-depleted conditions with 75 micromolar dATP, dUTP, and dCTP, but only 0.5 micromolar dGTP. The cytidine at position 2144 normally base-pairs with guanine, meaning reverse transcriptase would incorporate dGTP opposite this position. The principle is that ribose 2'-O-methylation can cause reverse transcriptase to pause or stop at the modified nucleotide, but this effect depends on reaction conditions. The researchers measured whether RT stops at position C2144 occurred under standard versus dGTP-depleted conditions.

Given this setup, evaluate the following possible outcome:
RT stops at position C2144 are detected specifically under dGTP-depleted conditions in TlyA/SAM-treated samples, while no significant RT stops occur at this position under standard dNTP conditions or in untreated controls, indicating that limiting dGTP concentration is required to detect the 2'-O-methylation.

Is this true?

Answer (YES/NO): YES